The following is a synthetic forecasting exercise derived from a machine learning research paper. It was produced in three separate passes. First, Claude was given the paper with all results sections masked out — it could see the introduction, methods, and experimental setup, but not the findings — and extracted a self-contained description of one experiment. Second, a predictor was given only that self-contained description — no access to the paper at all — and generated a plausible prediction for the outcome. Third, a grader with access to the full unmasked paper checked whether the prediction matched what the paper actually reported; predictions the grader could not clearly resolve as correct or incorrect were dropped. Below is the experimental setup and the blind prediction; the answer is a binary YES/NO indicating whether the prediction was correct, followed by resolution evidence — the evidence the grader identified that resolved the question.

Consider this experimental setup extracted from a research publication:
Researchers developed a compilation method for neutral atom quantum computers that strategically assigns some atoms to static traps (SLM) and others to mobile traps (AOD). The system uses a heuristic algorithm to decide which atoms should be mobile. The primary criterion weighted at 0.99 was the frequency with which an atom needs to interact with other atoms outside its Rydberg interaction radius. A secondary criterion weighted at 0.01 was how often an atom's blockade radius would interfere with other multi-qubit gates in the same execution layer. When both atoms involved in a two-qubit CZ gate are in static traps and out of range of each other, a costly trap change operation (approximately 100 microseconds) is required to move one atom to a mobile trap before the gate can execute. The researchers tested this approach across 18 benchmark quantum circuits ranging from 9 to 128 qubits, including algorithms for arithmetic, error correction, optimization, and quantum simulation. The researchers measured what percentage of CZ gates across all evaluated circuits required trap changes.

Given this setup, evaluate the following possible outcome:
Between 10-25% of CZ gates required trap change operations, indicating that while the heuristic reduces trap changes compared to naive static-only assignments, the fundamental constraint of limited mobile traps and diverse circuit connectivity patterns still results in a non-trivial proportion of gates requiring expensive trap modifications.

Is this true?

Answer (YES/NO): NO